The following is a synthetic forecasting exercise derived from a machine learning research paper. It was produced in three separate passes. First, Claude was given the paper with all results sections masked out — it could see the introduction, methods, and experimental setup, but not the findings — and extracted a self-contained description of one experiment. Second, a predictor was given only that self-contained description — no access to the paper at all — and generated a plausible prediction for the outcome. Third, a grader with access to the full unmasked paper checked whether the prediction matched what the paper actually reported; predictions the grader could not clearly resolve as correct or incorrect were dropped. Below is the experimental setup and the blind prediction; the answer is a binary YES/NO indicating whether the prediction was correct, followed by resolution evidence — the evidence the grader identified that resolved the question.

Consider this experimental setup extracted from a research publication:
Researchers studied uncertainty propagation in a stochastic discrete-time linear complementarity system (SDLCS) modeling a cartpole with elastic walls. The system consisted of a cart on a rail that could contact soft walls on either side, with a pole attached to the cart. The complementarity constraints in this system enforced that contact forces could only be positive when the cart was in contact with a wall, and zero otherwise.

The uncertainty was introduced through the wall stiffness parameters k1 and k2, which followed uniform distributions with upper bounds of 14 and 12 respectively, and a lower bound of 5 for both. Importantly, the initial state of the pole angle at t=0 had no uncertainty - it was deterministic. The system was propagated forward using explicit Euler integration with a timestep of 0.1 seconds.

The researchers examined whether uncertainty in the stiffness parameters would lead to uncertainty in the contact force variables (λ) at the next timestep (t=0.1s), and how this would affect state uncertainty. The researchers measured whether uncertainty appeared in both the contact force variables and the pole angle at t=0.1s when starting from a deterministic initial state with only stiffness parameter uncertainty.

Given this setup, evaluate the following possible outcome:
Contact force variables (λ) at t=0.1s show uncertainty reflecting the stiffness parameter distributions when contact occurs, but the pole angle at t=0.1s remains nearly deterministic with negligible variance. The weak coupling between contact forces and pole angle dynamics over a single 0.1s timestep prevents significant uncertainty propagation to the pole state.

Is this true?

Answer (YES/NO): NO